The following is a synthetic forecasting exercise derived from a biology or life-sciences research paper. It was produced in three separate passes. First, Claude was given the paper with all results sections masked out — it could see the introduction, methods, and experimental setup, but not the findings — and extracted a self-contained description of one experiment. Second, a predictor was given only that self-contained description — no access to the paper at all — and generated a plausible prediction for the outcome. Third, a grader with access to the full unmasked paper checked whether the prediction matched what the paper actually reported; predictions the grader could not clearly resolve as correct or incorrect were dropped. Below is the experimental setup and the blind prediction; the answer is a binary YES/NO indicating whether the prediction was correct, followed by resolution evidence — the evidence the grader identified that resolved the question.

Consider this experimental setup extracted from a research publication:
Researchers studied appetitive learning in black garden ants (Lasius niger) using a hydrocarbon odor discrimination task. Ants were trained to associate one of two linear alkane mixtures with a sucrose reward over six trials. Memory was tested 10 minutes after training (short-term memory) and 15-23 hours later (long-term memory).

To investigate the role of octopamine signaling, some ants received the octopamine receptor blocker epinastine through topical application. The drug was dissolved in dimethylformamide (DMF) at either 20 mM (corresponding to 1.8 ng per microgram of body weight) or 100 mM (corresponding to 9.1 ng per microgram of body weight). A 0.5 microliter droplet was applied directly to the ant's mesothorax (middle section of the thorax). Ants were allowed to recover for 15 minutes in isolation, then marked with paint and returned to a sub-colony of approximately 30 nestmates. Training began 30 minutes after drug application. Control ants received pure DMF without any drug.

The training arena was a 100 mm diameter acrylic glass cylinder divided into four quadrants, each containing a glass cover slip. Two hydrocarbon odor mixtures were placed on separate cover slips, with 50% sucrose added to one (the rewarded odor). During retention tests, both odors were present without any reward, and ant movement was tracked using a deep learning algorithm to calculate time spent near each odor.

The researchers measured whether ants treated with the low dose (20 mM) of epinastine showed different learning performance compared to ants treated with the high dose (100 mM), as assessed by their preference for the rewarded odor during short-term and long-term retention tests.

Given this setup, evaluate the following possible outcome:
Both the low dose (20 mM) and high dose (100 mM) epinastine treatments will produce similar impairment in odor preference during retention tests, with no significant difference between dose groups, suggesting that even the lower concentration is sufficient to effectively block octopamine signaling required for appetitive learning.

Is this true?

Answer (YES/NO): NO